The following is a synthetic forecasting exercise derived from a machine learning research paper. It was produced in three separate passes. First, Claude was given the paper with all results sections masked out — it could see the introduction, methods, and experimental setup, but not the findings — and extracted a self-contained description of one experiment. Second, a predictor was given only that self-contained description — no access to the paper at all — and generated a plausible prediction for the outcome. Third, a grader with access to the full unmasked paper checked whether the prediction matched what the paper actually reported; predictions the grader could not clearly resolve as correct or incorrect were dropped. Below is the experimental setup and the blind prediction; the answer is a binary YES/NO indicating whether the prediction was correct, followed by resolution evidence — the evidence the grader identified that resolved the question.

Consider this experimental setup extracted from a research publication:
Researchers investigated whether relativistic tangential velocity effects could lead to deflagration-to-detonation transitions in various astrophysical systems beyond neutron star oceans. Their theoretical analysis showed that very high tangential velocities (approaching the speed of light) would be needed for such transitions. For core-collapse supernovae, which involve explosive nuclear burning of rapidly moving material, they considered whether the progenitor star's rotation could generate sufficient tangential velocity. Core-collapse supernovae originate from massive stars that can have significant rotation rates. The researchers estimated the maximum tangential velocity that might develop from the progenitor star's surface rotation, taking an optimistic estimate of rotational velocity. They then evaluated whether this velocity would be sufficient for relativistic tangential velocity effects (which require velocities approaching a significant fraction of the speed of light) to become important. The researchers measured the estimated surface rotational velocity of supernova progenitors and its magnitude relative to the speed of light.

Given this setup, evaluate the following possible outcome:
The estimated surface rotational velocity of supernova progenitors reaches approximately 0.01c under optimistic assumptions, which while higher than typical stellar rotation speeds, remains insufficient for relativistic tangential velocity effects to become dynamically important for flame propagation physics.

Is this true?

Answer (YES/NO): NO